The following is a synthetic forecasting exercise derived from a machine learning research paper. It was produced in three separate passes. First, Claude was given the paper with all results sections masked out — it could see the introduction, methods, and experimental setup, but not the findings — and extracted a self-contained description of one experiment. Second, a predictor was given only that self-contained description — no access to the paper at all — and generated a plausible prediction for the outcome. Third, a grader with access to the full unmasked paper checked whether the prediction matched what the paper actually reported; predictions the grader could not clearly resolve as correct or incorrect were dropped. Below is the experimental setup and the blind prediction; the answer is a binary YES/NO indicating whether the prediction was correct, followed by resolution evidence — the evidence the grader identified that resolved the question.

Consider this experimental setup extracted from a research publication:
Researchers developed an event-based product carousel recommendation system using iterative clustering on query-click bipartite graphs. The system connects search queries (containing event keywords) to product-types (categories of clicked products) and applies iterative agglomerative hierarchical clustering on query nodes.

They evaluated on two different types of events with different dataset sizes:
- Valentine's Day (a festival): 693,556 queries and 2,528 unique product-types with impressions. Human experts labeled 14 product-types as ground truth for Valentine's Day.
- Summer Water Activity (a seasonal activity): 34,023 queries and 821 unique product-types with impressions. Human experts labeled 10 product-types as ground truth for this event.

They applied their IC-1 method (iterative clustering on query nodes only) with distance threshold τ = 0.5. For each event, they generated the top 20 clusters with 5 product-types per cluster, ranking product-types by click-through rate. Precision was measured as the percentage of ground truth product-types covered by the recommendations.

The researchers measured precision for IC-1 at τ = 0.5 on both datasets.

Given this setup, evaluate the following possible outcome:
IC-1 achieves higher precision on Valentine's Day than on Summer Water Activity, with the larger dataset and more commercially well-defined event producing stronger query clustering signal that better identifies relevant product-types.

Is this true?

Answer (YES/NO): YES